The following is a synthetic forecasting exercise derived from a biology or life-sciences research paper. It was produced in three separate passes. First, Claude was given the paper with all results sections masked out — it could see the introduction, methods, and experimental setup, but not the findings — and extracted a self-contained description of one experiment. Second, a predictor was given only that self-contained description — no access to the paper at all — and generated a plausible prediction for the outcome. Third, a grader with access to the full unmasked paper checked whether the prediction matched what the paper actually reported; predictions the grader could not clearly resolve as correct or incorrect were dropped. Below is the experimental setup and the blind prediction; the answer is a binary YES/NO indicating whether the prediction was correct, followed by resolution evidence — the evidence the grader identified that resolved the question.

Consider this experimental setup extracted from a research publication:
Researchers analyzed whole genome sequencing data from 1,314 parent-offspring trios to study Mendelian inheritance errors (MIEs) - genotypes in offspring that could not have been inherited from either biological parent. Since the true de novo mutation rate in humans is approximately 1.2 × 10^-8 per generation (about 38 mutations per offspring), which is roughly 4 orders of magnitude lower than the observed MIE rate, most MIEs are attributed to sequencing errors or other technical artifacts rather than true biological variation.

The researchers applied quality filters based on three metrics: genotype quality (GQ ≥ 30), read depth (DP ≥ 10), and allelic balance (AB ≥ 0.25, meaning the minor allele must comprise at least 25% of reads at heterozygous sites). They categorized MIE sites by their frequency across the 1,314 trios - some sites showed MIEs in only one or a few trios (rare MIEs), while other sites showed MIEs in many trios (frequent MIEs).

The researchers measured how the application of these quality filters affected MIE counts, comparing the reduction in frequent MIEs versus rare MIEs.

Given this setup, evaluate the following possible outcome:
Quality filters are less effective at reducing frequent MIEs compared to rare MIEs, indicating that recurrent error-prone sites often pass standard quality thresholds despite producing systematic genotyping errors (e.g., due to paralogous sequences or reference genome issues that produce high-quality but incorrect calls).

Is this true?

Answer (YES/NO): NO